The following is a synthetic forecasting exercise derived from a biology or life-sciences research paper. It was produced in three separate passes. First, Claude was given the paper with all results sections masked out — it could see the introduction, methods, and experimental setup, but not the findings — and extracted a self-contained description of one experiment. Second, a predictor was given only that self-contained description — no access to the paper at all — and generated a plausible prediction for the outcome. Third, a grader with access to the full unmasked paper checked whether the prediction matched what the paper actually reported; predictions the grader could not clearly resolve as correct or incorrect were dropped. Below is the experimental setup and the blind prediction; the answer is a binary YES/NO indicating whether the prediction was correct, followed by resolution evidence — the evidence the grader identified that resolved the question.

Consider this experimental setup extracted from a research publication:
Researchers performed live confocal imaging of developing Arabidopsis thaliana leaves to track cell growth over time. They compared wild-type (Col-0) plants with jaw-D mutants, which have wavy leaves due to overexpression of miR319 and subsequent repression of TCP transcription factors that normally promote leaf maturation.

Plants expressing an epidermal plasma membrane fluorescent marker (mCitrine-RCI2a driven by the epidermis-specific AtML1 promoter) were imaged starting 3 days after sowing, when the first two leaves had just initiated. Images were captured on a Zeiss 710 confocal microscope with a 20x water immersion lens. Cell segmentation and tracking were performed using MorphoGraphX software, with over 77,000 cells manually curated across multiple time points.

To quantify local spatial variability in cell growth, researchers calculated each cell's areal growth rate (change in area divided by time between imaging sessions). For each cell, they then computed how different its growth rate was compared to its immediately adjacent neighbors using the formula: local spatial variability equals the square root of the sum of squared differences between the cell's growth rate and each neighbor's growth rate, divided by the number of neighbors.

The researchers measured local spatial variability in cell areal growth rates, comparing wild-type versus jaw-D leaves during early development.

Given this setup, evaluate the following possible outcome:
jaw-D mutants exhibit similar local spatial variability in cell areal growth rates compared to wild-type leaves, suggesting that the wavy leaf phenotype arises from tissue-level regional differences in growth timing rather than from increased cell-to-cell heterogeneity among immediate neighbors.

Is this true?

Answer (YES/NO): YES